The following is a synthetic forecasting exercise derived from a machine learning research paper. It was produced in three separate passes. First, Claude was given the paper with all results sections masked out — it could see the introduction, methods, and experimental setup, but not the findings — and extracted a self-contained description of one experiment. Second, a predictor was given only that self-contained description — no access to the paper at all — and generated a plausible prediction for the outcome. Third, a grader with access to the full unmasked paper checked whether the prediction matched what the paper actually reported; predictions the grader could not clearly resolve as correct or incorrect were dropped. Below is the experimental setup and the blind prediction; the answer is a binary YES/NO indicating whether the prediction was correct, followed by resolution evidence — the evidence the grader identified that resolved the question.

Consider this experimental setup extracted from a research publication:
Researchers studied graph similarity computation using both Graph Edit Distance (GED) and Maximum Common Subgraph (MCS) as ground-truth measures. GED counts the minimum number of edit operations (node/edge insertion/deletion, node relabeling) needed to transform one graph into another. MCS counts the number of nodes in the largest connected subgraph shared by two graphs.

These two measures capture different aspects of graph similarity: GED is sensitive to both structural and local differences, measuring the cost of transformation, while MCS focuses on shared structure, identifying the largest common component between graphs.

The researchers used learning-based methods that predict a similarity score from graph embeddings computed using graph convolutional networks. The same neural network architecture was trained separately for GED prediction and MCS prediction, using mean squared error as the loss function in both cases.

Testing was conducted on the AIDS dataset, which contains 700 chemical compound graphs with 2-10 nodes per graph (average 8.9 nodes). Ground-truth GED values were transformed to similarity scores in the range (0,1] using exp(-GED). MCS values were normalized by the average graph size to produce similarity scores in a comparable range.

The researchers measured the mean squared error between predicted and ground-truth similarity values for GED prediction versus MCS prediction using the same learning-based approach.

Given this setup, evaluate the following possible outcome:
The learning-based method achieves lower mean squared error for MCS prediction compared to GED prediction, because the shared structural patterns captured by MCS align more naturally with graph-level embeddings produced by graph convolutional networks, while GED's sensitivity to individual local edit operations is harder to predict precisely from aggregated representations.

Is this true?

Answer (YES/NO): NO